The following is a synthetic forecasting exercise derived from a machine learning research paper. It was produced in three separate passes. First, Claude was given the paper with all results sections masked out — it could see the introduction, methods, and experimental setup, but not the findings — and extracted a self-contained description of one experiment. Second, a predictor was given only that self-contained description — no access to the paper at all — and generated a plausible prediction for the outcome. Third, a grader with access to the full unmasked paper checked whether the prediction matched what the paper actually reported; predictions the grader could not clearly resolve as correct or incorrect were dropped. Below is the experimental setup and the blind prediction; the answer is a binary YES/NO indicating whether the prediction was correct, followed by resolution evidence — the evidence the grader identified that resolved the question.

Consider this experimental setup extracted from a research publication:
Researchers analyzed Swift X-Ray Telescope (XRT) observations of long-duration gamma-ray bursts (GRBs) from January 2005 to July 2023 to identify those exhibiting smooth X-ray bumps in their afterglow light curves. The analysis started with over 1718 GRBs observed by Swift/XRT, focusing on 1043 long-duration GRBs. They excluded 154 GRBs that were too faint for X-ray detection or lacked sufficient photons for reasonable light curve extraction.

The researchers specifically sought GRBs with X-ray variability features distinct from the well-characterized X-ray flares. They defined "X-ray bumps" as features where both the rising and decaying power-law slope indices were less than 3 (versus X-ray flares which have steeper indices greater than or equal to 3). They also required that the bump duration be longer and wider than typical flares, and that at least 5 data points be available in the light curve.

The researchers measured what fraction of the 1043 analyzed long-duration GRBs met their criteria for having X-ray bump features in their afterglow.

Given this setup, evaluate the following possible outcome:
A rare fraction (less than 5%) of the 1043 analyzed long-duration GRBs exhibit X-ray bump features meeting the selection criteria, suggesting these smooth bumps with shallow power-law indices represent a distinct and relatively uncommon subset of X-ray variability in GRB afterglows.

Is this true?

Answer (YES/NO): YES